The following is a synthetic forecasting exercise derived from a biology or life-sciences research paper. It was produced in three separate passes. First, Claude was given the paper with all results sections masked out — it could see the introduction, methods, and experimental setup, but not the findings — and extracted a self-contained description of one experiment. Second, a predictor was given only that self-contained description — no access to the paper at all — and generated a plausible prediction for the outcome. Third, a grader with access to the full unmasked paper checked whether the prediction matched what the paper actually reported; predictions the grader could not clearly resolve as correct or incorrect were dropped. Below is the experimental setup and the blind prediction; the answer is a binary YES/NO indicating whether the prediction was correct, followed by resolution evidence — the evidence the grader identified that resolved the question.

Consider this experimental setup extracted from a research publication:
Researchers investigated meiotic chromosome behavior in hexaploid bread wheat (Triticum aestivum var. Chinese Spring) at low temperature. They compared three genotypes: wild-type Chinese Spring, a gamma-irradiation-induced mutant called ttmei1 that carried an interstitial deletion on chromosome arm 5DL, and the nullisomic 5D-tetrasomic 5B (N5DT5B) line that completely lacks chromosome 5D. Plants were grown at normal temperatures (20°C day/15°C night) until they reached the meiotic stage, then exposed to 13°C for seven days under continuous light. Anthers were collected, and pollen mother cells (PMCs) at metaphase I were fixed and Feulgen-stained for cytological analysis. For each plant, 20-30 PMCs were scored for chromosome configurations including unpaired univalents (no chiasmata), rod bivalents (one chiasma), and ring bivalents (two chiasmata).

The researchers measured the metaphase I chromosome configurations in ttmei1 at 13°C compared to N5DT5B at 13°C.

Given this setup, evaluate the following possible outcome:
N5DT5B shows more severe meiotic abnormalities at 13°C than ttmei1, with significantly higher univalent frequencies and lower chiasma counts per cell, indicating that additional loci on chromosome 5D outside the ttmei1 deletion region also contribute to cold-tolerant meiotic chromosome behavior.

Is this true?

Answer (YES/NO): NO